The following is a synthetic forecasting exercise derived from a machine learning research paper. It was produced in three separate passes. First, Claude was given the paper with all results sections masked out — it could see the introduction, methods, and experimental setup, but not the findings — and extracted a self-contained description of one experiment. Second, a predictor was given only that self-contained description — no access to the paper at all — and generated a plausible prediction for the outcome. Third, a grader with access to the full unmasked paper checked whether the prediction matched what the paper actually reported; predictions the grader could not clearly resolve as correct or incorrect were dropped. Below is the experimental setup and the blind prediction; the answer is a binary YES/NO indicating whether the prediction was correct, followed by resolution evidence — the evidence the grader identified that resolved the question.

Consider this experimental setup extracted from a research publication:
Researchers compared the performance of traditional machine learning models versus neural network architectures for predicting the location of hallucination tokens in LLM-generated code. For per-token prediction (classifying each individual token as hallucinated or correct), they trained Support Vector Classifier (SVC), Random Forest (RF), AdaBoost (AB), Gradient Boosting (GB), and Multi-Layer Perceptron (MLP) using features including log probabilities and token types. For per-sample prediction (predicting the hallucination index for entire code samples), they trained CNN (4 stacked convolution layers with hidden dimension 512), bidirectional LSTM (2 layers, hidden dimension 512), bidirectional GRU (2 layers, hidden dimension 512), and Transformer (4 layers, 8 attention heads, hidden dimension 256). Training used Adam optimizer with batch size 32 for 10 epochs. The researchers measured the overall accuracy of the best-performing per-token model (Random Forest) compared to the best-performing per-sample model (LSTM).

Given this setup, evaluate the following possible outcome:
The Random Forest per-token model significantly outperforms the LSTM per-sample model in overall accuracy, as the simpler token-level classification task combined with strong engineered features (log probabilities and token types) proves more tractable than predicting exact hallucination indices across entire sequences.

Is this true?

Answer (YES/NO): NO